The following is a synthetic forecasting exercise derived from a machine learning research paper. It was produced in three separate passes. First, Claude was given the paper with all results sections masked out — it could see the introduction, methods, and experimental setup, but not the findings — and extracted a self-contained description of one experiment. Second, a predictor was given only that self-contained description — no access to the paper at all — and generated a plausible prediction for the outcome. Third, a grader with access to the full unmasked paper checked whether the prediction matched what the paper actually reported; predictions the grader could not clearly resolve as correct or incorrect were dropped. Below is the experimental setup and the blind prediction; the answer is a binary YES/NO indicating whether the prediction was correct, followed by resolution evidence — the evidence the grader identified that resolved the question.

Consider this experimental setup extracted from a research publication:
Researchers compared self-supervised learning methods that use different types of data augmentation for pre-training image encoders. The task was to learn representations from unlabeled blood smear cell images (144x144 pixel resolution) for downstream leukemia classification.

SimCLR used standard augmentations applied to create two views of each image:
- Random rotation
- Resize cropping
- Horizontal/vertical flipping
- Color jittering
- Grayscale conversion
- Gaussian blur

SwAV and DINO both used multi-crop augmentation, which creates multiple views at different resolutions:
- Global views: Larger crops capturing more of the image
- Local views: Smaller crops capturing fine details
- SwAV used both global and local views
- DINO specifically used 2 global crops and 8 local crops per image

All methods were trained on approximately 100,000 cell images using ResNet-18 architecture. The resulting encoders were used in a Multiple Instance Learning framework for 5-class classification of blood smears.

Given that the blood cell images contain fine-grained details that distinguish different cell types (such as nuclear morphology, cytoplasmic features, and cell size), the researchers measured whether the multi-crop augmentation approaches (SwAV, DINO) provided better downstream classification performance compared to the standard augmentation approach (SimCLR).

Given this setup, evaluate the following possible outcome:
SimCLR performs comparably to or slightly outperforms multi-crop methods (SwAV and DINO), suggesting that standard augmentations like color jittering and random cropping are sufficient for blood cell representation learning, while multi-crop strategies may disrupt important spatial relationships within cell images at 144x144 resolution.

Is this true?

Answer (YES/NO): NO